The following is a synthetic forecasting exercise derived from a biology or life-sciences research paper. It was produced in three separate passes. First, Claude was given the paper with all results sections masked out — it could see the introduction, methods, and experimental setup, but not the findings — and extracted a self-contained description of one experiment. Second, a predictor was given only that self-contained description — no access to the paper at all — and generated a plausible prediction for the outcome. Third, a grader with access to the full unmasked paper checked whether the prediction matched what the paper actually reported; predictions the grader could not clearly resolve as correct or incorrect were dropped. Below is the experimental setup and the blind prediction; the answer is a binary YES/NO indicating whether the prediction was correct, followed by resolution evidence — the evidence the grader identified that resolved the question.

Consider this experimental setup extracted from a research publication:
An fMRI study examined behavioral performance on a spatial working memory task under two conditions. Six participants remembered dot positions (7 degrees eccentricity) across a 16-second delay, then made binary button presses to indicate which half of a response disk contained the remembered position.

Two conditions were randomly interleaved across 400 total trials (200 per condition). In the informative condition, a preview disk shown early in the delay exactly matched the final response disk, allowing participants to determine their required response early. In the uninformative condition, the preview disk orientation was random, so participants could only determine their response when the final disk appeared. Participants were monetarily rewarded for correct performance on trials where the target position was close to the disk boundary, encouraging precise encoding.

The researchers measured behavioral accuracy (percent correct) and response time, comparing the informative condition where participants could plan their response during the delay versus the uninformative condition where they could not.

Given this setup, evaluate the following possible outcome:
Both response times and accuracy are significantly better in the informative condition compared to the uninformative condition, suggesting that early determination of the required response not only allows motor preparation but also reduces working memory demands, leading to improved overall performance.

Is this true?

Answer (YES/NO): YES